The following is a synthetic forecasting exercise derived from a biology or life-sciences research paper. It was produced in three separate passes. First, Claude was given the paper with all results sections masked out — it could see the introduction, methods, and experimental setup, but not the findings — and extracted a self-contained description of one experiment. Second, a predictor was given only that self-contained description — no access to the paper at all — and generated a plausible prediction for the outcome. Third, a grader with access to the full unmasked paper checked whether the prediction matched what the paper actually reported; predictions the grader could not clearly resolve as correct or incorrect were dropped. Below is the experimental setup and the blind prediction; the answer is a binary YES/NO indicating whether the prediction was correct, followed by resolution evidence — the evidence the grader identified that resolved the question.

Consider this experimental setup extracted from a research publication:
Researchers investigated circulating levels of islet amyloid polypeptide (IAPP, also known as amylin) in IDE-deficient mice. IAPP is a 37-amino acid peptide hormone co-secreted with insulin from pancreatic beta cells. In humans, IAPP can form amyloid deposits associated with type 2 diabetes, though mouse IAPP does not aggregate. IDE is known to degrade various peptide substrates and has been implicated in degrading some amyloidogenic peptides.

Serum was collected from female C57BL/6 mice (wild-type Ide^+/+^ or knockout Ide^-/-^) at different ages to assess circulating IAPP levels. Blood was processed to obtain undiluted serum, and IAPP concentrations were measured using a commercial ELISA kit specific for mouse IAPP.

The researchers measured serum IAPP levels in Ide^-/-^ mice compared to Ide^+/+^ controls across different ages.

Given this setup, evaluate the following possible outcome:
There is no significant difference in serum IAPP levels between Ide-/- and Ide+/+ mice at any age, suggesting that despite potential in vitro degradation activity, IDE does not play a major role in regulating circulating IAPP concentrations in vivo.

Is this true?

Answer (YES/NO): NO